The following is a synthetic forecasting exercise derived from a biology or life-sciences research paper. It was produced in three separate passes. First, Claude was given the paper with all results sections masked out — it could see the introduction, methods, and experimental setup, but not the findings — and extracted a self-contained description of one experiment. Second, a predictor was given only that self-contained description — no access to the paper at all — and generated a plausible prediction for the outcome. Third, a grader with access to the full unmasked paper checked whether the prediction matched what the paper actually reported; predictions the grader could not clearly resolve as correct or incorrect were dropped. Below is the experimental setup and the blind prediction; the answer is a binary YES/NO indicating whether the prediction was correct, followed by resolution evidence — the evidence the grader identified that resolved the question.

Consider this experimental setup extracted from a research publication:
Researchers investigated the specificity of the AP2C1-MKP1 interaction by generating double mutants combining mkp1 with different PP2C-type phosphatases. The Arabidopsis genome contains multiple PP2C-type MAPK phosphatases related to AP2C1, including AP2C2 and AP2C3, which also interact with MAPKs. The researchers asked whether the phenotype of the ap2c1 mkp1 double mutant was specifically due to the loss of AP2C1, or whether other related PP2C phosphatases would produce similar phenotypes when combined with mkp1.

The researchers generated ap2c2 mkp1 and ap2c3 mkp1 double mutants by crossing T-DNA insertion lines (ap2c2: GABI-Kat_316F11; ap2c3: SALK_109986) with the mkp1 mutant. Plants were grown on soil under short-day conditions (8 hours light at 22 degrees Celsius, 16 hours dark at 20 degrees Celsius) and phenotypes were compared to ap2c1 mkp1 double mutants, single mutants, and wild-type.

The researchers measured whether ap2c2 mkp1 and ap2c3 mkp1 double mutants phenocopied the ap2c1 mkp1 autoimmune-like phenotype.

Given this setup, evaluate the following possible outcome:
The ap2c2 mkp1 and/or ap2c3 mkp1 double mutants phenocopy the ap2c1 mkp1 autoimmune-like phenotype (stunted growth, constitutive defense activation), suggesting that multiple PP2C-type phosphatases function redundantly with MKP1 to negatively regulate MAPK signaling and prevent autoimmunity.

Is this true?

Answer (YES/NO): NO